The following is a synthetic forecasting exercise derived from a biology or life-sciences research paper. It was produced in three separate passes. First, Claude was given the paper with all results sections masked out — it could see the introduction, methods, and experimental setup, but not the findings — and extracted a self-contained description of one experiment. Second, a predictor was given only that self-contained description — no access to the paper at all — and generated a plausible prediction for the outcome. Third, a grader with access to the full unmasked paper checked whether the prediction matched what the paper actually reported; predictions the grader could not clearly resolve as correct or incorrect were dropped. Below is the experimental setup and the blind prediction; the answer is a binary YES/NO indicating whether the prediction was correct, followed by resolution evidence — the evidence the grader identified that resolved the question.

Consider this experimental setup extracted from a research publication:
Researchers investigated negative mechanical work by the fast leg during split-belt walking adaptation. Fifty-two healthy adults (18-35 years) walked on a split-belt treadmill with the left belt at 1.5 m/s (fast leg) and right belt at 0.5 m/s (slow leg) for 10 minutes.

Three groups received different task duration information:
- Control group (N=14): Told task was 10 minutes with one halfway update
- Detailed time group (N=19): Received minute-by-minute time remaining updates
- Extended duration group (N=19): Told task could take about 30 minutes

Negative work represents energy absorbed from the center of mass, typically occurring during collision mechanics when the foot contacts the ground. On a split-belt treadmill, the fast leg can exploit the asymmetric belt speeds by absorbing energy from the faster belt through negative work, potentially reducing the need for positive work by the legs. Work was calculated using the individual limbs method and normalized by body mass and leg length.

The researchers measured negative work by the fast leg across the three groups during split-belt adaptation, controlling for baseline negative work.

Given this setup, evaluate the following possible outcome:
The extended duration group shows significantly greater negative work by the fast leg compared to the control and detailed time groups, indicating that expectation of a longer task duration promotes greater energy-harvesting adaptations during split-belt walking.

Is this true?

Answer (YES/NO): NO